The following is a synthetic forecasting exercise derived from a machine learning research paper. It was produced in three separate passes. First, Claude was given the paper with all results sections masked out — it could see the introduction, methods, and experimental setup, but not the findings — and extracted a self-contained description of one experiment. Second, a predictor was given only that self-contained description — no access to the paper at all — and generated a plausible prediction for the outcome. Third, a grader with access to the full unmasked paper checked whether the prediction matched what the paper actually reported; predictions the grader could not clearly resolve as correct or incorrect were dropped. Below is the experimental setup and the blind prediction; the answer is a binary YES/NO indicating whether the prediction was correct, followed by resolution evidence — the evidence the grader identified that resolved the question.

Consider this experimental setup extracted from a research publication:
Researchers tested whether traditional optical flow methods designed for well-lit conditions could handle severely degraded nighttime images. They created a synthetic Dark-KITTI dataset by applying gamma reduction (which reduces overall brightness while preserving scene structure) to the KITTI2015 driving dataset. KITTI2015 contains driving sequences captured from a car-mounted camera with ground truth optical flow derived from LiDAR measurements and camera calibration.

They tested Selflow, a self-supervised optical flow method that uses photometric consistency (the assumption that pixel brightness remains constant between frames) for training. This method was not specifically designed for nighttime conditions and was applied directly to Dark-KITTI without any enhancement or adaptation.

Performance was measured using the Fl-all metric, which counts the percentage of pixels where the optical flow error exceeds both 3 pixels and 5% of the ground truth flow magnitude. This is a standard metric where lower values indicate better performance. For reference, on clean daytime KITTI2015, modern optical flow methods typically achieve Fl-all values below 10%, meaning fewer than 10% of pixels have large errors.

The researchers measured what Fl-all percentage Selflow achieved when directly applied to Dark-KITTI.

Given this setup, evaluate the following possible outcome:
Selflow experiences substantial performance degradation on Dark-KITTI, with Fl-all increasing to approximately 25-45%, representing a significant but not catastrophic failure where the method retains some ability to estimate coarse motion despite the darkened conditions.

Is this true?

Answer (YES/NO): NO